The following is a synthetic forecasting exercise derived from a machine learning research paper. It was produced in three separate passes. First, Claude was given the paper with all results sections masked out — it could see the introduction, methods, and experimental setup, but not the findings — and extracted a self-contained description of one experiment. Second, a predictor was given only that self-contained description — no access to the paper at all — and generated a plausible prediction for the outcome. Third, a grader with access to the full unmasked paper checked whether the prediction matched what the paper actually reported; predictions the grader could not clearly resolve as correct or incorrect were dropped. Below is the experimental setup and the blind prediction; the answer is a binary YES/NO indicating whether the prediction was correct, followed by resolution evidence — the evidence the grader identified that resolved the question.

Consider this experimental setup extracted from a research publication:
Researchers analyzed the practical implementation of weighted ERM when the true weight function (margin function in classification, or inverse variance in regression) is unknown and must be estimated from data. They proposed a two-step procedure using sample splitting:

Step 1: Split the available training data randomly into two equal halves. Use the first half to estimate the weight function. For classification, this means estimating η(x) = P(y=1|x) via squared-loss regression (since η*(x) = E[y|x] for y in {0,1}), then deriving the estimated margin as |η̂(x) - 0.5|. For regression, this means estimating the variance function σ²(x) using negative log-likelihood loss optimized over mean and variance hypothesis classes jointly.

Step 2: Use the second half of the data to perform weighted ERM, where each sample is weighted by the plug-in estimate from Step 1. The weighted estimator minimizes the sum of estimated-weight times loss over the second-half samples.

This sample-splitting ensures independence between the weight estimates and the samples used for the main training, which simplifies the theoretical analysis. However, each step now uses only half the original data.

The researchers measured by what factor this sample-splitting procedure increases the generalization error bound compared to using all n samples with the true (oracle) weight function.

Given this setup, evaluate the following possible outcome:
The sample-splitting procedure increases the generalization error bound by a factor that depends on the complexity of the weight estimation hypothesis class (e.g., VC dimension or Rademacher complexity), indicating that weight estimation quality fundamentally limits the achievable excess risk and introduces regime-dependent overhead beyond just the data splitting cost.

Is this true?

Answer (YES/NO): NO